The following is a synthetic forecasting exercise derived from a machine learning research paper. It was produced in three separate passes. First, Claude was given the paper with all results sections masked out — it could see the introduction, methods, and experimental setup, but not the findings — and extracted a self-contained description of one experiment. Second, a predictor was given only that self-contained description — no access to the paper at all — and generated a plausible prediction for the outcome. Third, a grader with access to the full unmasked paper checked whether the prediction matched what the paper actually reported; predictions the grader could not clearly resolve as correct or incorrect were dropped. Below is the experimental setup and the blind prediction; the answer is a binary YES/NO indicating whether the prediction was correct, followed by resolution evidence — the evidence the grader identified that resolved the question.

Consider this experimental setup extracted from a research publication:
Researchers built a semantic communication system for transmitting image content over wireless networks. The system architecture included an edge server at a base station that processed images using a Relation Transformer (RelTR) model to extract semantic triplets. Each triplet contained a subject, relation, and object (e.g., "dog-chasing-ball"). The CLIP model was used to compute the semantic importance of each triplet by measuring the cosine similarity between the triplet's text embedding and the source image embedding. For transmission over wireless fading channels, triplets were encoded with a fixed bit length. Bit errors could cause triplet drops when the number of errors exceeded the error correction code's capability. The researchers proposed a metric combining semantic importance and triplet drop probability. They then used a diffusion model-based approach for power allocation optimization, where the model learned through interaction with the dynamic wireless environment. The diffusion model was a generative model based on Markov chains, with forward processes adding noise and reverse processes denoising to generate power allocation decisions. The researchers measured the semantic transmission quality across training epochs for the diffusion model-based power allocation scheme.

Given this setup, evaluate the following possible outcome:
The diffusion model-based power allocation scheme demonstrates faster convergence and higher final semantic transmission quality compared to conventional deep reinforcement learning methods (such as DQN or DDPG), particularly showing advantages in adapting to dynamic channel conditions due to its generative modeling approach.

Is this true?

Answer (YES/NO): NO